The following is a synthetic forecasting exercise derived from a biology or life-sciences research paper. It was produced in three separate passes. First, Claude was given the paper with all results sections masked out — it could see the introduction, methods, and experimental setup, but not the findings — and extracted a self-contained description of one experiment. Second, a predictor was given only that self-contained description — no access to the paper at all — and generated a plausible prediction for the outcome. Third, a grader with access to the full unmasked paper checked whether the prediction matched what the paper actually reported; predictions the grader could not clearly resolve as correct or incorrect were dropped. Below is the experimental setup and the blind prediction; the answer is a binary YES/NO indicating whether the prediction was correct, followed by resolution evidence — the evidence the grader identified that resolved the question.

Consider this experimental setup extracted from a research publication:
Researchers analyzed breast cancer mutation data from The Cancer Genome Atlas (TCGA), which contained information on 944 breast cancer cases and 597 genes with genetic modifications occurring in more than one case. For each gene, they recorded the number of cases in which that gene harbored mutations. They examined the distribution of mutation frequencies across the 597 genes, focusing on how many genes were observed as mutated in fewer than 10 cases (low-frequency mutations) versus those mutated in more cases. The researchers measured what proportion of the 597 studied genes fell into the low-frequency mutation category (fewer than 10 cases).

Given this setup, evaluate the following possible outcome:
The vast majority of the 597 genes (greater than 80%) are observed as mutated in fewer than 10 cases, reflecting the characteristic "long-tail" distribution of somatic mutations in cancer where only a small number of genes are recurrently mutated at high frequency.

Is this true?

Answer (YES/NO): NO